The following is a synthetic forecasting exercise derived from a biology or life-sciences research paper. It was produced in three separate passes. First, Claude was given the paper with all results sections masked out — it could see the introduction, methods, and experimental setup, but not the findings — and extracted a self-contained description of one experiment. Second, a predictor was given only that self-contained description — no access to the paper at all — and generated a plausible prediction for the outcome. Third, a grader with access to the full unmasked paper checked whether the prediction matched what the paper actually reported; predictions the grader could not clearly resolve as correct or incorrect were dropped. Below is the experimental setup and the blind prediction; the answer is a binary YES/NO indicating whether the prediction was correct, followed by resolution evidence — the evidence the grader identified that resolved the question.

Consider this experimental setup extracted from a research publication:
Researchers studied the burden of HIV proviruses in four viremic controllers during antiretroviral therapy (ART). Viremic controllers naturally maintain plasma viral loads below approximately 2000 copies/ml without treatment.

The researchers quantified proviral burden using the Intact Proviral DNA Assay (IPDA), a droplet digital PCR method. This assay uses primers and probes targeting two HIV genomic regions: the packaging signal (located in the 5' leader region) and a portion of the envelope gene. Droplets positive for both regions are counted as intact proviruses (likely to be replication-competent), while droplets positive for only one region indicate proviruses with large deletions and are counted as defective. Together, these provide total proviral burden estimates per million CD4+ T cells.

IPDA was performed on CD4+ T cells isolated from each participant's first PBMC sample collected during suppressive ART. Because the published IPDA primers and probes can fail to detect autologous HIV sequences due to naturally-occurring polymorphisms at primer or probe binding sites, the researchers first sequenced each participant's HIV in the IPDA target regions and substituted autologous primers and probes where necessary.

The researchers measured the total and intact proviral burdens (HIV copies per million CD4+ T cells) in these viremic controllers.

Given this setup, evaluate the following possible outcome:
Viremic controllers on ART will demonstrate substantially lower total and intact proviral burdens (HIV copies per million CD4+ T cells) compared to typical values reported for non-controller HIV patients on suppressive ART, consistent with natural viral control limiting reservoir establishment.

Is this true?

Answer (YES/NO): NO